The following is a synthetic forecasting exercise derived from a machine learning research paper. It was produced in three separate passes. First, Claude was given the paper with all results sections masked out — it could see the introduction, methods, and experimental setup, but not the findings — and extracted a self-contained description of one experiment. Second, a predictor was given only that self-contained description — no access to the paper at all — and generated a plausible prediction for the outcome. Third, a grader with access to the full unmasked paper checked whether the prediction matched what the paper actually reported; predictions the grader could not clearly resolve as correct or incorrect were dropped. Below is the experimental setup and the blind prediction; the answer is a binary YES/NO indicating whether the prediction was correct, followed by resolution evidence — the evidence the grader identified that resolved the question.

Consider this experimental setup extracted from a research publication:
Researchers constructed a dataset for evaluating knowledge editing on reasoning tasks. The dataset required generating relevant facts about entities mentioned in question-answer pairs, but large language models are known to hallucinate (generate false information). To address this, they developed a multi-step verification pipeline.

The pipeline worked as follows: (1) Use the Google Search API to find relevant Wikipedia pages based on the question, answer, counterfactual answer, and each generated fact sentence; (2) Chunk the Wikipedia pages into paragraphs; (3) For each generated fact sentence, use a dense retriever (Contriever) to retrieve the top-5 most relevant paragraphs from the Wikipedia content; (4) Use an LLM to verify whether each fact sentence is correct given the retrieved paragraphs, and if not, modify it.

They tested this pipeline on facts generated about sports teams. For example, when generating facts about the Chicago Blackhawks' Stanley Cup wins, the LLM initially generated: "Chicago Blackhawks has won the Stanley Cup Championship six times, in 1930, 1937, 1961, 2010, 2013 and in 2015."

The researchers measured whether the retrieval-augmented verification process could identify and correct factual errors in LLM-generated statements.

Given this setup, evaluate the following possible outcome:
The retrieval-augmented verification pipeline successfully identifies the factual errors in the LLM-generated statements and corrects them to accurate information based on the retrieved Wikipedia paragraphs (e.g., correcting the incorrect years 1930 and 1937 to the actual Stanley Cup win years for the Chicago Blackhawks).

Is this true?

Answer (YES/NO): NO